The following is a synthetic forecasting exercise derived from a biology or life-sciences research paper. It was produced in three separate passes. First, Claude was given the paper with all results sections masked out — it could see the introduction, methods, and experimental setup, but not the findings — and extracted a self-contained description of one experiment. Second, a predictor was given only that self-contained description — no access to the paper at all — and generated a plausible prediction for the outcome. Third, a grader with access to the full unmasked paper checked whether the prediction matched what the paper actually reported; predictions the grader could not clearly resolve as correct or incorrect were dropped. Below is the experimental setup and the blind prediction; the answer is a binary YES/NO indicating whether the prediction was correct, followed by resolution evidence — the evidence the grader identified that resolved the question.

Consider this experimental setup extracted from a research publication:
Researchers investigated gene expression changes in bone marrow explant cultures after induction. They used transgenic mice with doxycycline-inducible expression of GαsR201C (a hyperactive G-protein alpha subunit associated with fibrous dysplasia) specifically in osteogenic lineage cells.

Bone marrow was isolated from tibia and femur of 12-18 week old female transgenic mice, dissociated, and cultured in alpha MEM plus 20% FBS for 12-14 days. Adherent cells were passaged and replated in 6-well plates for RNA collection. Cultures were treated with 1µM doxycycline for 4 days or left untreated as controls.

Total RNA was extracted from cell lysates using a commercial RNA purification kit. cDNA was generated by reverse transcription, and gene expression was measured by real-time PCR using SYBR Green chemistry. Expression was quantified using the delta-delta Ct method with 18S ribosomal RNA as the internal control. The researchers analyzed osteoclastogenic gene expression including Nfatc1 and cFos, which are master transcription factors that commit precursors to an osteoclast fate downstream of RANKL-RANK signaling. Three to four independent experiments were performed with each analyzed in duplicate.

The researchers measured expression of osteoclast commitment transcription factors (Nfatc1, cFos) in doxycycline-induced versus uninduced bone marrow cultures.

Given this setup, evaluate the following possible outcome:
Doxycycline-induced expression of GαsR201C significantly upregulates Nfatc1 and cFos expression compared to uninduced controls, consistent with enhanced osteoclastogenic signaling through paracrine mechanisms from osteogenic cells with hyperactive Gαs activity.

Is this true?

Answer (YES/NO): YES